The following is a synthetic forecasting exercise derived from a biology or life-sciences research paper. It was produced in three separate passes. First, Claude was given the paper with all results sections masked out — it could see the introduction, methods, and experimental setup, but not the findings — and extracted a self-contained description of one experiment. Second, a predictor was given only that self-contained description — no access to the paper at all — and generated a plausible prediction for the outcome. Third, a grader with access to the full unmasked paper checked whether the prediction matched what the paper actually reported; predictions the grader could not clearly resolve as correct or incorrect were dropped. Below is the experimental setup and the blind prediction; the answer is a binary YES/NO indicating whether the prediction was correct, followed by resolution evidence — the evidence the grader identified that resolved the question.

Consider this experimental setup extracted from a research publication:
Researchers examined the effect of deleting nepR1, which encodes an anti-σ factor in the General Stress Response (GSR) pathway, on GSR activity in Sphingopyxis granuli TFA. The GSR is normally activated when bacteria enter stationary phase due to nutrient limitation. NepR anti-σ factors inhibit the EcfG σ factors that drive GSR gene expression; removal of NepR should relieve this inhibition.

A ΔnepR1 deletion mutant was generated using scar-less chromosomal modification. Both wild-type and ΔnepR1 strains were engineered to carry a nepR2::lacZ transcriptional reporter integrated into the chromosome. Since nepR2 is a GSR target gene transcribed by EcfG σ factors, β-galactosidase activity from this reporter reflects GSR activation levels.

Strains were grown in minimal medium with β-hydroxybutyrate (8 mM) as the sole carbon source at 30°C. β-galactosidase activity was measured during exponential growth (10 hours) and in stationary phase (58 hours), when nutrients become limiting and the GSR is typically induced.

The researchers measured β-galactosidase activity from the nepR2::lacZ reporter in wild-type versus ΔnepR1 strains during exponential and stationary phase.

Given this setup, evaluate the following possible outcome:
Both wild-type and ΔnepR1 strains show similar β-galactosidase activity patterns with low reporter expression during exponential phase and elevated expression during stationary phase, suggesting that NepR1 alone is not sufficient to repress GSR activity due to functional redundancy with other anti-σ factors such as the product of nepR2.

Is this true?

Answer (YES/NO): NO